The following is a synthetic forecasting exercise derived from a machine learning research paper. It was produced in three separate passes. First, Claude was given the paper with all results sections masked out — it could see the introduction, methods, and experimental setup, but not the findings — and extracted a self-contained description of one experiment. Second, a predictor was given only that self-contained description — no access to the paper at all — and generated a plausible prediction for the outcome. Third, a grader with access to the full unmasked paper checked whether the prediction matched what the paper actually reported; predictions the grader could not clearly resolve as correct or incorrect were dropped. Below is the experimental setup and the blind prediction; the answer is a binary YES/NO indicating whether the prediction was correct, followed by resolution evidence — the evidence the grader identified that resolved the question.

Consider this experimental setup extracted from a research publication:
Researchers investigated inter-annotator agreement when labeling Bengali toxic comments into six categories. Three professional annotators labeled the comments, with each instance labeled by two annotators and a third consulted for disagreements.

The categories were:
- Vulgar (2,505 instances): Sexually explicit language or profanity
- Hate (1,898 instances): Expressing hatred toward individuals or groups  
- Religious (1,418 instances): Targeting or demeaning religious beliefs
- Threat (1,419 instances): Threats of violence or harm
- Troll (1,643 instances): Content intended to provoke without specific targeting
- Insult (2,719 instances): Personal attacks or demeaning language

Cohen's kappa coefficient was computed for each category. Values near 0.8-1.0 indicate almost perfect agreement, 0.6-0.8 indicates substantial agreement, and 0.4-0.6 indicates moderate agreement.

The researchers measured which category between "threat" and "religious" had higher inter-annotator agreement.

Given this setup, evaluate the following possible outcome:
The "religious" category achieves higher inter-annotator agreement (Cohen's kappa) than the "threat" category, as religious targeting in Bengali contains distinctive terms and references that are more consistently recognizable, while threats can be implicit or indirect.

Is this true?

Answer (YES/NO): YES